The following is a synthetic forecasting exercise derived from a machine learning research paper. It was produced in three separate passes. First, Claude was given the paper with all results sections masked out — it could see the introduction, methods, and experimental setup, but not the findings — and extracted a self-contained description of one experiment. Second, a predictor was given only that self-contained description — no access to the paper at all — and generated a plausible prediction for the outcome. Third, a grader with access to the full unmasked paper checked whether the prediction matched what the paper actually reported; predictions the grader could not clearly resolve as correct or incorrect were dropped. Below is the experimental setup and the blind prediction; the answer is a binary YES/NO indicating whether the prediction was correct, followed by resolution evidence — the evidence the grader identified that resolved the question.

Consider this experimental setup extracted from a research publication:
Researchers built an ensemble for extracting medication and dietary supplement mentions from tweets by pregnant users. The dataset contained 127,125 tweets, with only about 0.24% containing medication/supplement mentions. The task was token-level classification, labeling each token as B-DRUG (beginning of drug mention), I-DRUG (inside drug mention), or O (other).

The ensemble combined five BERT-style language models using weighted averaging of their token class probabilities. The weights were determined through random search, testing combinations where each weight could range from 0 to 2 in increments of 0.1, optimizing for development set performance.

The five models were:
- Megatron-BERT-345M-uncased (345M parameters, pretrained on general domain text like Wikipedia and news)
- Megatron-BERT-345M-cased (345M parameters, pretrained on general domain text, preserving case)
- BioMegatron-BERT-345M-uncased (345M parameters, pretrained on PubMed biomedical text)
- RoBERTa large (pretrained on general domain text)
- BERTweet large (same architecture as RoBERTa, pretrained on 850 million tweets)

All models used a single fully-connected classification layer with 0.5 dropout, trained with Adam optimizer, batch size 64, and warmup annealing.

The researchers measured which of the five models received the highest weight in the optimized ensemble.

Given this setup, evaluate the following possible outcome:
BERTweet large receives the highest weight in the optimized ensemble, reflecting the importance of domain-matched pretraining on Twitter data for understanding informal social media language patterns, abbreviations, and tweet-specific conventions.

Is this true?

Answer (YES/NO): NO